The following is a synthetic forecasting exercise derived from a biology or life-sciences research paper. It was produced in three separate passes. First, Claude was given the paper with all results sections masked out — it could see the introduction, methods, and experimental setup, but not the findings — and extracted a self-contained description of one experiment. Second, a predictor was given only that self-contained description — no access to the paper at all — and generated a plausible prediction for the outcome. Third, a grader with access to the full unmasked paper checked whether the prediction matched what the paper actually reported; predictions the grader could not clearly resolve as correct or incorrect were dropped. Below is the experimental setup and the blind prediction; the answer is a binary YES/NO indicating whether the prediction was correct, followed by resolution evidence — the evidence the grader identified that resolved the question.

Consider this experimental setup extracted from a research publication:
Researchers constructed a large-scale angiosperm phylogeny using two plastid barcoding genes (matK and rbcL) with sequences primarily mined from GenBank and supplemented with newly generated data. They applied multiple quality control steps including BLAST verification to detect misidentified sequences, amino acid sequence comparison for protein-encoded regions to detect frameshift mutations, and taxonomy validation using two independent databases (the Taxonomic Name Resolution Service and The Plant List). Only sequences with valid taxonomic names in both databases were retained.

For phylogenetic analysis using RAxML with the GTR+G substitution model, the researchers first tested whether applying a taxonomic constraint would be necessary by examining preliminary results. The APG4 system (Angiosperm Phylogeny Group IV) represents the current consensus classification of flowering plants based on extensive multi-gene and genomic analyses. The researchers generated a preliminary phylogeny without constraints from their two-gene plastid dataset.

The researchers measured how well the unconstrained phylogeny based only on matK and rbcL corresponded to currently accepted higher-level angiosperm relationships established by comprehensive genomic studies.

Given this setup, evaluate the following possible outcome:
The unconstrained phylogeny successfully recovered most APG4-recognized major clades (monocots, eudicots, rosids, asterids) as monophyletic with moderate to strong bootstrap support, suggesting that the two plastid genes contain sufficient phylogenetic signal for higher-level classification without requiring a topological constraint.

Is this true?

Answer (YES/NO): NO